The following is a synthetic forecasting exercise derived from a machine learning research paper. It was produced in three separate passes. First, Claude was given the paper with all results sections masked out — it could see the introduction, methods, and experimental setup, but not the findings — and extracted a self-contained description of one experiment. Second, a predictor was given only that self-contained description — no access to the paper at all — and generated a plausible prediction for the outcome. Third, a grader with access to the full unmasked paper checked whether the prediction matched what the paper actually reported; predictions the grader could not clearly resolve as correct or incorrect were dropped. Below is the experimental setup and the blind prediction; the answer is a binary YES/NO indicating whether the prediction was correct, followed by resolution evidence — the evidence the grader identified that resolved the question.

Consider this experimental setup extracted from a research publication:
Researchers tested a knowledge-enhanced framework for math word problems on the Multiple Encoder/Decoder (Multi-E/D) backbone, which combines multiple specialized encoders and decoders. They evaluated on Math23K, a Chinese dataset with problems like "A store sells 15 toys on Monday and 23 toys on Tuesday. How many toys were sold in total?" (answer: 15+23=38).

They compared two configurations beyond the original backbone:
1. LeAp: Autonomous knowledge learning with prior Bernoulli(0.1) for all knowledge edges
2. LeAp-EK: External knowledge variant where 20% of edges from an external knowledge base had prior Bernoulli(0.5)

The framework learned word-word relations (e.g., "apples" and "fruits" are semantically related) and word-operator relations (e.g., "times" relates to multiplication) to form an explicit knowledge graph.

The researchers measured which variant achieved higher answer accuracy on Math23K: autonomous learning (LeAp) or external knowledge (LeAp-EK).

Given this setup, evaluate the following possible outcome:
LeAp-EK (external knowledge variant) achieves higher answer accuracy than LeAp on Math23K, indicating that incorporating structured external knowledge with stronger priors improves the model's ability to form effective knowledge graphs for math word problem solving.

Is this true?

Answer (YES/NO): YES